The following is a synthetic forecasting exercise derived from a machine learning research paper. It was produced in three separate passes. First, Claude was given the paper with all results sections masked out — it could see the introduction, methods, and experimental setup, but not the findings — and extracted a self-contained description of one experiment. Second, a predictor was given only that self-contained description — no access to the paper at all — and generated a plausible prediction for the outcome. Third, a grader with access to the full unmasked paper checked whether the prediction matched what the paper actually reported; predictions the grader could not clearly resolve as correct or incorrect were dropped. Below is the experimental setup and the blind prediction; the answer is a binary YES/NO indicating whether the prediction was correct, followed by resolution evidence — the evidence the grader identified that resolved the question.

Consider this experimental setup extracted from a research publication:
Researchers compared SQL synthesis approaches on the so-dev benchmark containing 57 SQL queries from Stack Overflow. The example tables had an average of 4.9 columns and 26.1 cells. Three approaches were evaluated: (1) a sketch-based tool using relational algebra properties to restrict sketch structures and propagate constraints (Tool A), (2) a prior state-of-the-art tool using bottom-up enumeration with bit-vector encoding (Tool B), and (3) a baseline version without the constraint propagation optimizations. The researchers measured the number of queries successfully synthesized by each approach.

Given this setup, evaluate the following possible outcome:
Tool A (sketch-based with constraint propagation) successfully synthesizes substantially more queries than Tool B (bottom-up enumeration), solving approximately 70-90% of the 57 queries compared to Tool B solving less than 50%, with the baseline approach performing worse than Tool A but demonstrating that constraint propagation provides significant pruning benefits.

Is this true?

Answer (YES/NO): NO